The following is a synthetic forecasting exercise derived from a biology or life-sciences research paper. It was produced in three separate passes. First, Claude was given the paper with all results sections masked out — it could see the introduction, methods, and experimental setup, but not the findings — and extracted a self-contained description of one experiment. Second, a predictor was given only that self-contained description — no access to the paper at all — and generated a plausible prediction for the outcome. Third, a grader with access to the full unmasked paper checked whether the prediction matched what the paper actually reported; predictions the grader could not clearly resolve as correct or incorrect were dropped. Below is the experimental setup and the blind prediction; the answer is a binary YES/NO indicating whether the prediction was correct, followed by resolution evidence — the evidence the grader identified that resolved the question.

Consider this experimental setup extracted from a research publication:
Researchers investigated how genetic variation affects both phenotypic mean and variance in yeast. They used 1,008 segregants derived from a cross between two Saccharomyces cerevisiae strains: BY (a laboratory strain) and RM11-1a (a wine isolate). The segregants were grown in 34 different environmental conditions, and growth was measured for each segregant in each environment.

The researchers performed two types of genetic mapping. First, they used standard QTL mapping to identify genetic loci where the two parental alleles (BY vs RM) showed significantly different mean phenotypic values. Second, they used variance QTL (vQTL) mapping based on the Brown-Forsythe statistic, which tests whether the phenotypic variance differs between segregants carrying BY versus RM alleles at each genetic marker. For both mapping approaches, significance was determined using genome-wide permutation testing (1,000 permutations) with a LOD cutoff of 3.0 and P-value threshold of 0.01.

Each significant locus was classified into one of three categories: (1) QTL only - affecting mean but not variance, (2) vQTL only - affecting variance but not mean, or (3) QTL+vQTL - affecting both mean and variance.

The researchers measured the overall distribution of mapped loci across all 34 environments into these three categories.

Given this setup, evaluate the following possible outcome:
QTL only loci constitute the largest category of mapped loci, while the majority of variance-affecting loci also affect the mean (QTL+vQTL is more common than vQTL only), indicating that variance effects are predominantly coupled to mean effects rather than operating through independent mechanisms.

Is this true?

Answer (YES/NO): YES